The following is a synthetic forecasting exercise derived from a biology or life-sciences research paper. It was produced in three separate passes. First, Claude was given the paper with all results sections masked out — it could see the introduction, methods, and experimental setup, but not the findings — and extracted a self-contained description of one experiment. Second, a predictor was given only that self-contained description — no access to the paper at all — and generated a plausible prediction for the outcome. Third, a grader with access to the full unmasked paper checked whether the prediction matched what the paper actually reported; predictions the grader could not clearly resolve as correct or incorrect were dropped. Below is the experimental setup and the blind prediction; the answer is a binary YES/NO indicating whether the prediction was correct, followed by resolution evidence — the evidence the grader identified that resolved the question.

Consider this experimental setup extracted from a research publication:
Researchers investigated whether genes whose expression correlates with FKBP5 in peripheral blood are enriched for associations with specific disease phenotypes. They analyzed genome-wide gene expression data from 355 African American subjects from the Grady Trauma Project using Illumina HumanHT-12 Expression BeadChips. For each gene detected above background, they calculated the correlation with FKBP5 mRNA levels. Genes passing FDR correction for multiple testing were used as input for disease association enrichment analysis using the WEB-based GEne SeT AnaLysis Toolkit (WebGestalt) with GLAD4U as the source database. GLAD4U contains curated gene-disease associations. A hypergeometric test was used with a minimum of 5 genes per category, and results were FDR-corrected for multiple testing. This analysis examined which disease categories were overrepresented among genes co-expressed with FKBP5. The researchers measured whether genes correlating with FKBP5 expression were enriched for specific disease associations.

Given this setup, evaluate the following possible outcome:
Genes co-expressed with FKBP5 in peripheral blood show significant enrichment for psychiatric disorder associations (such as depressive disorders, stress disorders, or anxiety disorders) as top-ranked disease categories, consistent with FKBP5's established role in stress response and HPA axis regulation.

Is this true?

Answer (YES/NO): NO